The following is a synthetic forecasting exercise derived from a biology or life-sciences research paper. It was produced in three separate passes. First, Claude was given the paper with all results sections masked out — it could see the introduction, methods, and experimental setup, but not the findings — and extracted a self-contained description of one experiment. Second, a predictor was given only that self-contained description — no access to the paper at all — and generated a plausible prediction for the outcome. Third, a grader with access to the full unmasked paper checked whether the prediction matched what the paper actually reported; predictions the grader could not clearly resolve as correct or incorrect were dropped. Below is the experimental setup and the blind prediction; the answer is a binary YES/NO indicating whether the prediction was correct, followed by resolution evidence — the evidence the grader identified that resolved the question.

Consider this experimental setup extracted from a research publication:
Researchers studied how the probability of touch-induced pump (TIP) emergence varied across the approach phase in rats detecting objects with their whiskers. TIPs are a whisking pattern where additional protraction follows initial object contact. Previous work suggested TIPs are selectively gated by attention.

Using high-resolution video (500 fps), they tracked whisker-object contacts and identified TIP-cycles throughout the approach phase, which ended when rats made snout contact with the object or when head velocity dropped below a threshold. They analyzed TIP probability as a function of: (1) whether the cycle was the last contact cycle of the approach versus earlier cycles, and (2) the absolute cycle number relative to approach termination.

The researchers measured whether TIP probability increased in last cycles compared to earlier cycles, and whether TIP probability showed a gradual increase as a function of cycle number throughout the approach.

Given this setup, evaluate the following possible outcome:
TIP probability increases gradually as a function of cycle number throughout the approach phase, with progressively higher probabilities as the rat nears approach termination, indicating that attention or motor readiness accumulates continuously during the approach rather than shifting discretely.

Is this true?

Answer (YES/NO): NO